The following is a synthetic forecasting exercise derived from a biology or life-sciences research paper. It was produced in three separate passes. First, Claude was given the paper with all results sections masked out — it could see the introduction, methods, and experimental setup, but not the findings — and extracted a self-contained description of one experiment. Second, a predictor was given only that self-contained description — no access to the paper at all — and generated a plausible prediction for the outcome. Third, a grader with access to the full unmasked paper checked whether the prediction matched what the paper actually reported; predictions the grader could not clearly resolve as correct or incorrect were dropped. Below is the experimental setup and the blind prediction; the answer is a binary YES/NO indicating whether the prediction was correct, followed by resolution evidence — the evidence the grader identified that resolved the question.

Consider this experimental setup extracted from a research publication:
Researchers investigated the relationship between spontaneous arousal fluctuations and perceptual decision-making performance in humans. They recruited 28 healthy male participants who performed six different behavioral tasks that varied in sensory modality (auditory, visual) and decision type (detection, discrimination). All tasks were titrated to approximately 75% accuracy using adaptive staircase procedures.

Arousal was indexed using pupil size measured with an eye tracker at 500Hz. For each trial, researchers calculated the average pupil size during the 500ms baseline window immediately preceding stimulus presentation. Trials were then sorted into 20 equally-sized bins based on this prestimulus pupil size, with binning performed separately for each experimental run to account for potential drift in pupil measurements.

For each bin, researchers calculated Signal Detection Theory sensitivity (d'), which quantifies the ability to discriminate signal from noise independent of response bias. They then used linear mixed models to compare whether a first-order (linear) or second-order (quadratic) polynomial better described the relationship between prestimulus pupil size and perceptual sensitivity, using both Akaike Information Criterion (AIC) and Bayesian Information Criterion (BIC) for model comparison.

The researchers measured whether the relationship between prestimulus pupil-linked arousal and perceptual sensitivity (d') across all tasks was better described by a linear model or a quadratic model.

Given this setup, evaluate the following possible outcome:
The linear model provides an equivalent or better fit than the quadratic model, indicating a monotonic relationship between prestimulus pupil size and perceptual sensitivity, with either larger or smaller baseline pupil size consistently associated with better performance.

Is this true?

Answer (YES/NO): NO